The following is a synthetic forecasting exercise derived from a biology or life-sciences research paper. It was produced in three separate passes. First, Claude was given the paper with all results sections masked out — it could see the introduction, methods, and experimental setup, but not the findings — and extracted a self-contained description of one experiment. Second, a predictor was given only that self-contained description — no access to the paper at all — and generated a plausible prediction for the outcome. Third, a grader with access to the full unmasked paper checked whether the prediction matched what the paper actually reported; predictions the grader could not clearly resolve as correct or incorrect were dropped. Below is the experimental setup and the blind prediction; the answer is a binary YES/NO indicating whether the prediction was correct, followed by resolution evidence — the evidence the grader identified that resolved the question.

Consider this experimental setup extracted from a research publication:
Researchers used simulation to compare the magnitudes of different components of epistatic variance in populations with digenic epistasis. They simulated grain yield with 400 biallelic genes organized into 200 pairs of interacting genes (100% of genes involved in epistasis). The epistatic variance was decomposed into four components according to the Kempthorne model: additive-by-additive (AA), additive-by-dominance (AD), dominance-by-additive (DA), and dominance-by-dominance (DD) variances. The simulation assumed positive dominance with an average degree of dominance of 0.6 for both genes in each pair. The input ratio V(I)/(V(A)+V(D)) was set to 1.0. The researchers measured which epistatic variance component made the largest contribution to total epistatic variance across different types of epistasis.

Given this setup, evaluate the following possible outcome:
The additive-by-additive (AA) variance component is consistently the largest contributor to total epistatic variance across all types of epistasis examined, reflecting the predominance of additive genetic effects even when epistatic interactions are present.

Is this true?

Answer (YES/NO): YES